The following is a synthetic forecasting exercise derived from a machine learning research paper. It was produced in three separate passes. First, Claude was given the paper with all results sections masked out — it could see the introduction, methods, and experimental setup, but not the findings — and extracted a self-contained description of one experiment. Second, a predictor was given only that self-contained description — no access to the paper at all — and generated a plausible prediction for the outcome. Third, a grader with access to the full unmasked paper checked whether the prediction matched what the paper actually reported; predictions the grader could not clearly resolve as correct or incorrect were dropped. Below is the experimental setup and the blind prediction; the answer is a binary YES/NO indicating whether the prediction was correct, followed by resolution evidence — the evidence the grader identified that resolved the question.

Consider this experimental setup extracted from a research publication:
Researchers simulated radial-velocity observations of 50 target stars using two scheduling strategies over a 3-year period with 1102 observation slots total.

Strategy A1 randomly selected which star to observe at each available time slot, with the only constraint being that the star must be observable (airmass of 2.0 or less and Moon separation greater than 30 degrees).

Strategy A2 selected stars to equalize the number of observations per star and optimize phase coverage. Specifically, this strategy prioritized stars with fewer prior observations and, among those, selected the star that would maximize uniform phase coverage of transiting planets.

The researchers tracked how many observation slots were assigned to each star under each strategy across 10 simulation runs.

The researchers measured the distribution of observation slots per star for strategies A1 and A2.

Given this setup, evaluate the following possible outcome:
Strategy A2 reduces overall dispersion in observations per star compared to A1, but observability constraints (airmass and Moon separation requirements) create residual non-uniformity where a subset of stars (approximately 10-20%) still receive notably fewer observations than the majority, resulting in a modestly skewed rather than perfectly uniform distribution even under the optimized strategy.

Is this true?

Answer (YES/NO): NO